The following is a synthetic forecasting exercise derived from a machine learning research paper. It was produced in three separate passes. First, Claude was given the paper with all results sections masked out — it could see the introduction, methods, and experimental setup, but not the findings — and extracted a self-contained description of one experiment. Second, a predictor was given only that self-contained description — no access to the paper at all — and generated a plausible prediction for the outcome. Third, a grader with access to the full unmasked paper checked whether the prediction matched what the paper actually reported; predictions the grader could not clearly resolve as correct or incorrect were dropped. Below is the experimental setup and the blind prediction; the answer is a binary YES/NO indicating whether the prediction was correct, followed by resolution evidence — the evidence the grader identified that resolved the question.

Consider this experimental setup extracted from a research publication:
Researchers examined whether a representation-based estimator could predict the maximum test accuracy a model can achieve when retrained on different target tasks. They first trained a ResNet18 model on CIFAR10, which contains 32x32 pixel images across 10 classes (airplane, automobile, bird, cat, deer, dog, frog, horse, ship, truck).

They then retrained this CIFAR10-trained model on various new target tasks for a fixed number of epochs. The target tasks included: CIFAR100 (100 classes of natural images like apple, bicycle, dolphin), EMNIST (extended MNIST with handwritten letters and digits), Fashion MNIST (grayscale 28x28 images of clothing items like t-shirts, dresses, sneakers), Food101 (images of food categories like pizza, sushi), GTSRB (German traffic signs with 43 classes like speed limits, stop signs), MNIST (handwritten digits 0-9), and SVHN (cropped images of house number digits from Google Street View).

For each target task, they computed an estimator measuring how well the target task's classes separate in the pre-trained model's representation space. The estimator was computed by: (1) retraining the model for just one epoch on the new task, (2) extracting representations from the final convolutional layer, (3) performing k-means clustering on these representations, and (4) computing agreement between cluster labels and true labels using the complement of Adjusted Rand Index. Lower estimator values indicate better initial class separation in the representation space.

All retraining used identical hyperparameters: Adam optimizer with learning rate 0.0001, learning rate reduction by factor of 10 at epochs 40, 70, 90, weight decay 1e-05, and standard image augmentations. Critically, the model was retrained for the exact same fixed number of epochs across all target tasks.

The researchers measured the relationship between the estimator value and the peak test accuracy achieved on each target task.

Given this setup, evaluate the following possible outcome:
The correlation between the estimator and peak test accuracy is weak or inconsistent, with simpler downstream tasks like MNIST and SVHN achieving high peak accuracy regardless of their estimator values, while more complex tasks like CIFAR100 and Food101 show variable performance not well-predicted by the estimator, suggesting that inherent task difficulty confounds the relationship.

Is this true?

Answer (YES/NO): NO